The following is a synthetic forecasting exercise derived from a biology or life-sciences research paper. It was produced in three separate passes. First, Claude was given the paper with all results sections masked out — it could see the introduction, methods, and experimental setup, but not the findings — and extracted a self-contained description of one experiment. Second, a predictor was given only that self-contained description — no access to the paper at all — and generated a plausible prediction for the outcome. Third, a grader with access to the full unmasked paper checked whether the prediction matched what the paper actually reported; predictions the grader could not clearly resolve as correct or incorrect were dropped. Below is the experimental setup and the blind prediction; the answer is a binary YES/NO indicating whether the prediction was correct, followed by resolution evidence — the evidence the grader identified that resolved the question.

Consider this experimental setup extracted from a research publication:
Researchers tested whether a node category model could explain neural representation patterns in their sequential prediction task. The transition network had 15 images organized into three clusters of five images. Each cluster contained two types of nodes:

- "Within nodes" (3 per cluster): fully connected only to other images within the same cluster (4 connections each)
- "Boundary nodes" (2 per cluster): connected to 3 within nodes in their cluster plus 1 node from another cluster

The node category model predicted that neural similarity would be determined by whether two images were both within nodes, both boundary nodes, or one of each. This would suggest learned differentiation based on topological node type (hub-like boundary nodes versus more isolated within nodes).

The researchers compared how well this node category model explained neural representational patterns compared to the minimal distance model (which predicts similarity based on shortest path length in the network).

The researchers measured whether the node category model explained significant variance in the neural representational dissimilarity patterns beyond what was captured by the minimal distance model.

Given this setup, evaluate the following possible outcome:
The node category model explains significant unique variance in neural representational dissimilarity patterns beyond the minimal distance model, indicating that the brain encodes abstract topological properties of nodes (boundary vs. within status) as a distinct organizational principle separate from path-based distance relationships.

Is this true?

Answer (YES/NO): NO